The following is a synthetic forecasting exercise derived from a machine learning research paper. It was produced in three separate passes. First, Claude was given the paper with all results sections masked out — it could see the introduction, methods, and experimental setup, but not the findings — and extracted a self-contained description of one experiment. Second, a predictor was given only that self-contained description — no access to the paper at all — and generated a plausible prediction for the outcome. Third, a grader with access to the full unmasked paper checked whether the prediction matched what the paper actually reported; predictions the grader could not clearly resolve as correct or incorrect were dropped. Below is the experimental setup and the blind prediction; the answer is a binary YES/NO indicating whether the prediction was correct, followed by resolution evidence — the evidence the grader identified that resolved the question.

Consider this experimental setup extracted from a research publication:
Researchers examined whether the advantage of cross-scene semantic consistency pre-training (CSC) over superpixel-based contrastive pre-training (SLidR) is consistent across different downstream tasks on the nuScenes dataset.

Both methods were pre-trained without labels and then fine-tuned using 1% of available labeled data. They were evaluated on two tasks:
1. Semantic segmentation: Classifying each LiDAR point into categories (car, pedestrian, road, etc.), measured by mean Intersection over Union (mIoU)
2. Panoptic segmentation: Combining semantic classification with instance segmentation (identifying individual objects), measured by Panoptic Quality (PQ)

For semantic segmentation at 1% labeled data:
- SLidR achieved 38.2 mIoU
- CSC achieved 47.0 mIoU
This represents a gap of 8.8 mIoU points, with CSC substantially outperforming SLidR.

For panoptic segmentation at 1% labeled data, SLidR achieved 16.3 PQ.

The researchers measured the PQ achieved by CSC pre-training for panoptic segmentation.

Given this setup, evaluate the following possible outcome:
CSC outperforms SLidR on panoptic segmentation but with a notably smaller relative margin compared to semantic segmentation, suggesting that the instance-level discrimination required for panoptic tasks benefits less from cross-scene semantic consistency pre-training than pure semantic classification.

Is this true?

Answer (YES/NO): YES